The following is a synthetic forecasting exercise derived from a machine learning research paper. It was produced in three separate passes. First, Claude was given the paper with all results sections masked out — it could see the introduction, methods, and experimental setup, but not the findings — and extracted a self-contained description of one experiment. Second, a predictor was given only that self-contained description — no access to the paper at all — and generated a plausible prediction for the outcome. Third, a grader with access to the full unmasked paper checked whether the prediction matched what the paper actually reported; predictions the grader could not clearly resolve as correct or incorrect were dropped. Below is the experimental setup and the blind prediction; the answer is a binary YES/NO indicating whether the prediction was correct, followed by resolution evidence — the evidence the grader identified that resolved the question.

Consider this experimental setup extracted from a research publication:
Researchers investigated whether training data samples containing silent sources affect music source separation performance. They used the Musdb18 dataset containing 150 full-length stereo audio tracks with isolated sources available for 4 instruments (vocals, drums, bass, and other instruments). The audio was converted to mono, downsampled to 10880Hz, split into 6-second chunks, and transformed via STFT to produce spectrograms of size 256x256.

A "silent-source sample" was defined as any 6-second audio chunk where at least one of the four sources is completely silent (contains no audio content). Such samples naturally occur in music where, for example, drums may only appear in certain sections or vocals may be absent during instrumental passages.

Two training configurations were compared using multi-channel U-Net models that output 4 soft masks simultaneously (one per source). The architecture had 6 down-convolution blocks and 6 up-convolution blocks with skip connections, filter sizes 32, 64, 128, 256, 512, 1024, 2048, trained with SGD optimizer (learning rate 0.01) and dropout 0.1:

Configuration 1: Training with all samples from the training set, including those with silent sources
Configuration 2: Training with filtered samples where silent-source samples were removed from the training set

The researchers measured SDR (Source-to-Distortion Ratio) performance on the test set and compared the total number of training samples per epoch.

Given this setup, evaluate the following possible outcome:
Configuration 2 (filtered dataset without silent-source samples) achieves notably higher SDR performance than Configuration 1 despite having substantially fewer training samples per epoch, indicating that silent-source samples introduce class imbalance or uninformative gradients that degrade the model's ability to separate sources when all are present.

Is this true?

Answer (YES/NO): NO